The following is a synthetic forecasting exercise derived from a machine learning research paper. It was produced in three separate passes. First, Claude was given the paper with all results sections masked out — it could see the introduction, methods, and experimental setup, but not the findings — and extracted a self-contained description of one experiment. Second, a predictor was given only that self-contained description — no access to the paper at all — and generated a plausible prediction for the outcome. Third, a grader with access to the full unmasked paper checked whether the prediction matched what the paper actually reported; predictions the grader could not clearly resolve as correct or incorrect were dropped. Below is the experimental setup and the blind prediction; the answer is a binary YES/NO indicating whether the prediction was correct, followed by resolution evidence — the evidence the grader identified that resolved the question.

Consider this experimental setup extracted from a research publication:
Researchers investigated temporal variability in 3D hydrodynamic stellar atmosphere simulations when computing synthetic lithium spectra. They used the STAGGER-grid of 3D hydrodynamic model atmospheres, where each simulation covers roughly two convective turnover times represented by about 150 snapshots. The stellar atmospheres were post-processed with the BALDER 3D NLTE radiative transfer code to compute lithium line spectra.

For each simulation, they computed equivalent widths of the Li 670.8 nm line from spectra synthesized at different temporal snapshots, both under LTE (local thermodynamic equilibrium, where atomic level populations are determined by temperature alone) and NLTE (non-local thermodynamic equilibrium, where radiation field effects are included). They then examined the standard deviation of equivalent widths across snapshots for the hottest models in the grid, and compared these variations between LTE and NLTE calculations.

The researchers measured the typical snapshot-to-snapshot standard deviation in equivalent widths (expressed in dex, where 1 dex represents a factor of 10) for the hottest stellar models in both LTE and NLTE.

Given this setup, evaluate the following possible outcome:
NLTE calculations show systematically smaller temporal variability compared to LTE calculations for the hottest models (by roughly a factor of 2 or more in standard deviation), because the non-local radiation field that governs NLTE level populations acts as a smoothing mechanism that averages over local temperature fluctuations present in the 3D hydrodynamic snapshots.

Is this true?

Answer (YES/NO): NO